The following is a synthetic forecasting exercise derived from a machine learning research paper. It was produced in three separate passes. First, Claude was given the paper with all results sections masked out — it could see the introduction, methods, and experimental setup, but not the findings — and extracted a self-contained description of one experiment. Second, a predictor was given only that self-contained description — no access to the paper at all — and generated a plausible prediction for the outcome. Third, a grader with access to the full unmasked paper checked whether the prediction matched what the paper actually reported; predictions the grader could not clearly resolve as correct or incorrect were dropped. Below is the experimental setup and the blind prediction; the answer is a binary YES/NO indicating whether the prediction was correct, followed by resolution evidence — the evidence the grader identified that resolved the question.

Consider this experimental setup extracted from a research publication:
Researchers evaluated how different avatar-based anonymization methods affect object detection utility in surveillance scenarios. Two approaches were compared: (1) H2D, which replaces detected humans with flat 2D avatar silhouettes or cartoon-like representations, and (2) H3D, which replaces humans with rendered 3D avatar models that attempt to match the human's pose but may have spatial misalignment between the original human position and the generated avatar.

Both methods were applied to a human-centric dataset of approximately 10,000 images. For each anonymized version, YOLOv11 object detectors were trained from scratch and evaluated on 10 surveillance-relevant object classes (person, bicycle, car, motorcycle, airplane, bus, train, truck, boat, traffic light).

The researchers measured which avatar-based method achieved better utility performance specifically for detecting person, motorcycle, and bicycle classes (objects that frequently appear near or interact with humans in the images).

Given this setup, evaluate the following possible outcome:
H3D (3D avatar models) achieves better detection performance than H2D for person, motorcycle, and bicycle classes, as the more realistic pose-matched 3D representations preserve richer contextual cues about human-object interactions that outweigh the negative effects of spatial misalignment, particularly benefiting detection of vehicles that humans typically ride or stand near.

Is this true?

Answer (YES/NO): NO